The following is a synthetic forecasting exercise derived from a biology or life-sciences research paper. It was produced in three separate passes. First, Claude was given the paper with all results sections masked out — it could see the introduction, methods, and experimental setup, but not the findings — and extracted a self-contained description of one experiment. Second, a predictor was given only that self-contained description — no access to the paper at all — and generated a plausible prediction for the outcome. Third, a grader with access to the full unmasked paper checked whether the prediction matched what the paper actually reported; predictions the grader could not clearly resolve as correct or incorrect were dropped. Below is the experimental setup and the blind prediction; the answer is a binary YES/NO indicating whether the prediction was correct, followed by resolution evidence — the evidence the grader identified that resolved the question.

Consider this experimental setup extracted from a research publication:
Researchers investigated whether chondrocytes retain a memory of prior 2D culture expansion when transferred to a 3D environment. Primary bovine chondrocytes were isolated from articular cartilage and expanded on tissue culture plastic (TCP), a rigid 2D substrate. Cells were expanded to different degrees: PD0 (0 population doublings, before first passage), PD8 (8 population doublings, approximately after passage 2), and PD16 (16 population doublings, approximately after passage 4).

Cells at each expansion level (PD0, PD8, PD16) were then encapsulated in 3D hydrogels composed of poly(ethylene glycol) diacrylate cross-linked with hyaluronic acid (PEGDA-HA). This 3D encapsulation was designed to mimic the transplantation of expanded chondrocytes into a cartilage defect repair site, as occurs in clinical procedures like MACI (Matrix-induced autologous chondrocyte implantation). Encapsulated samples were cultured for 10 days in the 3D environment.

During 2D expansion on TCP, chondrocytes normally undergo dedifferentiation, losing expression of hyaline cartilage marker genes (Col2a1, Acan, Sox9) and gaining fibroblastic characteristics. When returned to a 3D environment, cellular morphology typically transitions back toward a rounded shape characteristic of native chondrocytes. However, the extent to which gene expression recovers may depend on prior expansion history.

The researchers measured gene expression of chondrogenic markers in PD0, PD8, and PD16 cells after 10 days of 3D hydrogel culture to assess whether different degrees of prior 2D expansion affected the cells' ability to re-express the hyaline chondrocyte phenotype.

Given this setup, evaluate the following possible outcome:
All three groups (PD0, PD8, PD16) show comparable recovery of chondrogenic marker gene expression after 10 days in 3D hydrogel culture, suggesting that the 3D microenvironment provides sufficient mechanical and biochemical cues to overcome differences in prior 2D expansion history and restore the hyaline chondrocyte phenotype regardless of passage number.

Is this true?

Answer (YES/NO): NO